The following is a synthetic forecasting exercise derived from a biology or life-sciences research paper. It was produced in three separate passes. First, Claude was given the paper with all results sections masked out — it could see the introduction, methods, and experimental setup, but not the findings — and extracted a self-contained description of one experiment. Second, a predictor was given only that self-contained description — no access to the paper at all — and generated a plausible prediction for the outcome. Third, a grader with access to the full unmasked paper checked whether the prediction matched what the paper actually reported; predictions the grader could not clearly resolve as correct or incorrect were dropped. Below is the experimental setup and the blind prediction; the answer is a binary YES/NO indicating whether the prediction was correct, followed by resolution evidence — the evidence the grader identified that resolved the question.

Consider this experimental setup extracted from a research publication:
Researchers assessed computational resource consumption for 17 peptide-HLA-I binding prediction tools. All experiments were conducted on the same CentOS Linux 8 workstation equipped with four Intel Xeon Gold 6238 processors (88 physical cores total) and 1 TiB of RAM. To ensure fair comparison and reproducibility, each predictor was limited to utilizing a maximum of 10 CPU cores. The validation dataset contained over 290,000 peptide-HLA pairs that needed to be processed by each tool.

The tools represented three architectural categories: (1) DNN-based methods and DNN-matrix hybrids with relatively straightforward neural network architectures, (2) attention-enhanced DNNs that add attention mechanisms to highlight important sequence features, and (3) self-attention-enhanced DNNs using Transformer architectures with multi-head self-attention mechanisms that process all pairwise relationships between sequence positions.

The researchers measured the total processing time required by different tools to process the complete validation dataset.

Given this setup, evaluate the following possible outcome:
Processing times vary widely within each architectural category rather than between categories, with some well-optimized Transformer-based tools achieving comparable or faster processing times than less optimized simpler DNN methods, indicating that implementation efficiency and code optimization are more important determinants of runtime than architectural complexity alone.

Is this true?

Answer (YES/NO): NO